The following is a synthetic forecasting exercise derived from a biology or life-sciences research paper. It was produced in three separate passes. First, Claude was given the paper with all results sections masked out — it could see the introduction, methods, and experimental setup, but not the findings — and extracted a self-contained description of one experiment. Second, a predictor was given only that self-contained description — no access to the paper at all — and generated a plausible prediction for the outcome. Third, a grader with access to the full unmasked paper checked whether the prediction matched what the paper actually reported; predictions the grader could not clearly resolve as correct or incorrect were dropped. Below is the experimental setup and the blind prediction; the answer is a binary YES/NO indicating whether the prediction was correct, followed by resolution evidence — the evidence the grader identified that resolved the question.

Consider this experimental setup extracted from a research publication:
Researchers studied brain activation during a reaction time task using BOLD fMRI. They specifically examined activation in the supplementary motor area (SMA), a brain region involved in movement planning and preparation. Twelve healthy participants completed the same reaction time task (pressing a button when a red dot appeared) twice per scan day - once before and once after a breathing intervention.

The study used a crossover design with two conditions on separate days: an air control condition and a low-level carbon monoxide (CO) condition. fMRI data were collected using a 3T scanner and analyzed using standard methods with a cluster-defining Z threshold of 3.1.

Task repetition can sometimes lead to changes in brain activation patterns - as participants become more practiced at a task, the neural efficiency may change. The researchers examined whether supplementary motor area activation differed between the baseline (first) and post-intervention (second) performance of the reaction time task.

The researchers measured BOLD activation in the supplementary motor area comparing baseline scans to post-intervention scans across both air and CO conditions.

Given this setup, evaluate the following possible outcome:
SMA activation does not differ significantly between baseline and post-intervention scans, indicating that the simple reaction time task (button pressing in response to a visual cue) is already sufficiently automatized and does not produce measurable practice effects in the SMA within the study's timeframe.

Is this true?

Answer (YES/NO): NO